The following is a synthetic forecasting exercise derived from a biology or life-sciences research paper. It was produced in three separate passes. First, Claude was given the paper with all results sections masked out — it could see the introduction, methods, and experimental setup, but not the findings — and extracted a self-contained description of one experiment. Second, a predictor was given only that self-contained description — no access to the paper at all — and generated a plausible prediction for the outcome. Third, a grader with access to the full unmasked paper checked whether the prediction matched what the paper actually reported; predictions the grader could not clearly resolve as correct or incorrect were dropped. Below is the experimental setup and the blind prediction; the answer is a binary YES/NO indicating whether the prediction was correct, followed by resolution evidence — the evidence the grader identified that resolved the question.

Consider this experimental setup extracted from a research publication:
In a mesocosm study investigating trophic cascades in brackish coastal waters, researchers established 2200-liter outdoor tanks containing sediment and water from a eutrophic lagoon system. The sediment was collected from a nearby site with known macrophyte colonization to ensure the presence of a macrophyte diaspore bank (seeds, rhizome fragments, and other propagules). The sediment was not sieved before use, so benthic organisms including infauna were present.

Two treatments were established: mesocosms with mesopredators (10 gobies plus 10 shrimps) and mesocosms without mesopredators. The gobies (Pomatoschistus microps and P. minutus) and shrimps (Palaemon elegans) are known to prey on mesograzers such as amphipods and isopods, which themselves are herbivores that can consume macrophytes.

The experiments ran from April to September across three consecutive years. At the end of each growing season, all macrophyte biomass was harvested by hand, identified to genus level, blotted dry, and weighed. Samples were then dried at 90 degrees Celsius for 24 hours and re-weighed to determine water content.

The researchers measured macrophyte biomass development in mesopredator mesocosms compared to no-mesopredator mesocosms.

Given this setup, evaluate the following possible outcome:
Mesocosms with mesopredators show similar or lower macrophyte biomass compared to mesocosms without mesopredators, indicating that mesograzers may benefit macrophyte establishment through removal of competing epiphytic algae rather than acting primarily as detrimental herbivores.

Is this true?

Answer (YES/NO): NO